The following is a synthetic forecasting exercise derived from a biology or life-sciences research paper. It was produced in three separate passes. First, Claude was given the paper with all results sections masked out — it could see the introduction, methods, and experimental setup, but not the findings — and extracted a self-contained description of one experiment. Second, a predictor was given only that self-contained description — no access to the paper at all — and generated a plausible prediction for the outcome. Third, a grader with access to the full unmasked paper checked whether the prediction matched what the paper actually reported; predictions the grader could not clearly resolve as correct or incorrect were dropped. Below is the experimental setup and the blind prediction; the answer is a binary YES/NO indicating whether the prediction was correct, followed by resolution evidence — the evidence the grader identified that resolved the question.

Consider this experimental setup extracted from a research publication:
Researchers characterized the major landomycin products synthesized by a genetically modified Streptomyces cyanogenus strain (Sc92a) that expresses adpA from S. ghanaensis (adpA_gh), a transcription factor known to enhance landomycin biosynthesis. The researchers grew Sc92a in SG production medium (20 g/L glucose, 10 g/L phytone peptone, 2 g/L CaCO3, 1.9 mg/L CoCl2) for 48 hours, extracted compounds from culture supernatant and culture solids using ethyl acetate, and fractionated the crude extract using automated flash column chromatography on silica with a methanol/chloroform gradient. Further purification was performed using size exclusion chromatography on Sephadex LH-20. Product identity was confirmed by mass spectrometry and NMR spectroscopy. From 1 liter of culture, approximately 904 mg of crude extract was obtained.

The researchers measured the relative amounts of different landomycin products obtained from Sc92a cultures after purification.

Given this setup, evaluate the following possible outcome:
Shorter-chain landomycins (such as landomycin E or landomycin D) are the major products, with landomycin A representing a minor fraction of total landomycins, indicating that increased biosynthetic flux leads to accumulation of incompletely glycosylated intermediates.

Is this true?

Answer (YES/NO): NO